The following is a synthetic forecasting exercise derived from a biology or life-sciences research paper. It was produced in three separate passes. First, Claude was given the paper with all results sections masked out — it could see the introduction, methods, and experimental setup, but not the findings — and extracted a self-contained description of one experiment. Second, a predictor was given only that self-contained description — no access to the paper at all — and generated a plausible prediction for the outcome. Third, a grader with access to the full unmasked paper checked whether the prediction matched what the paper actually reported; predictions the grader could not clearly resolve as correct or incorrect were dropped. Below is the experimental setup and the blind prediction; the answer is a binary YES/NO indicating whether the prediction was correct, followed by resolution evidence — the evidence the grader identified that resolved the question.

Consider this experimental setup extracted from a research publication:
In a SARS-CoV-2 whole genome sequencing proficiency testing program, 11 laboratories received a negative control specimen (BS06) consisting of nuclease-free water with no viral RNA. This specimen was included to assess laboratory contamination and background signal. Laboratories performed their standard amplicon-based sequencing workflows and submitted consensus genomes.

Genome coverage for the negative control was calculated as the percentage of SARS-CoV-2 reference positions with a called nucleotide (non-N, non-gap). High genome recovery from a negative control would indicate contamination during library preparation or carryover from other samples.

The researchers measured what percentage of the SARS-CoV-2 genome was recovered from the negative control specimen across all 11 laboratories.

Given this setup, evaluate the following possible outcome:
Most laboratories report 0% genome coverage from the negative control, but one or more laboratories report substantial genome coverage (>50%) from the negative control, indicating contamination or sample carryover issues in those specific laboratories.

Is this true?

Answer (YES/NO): YES